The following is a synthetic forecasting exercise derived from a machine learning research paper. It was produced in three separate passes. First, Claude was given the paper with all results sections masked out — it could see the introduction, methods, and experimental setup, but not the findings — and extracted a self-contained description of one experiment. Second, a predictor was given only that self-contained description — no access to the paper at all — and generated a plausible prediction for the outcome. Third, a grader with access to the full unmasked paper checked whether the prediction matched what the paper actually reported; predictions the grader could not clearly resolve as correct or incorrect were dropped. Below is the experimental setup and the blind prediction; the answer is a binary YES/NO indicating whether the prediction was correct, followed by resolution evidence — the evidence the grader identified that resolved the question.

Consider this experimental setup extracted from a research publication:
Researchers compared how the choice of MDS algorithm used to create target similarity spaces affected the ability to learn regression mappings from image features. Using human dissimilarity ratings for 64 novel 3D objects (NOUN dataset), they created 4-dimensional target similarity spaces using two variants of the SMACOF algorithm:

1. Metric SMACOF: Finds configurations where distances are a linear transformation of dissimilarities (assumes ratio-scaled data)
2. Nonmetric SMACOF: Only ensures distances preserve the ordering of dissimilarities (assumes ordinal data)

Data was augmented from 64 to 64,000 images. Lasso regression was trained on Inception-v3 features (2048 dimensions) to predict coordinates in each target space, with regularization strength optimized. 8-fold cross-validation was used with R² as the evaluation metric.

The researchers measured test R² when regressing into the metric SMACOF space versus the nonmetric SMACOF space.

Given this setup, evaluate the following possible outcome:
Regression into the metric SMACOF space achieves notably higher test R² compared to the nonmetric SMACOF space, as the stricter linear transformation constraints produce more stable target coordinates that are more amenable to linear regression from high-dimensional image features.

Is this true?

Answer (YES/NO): NO